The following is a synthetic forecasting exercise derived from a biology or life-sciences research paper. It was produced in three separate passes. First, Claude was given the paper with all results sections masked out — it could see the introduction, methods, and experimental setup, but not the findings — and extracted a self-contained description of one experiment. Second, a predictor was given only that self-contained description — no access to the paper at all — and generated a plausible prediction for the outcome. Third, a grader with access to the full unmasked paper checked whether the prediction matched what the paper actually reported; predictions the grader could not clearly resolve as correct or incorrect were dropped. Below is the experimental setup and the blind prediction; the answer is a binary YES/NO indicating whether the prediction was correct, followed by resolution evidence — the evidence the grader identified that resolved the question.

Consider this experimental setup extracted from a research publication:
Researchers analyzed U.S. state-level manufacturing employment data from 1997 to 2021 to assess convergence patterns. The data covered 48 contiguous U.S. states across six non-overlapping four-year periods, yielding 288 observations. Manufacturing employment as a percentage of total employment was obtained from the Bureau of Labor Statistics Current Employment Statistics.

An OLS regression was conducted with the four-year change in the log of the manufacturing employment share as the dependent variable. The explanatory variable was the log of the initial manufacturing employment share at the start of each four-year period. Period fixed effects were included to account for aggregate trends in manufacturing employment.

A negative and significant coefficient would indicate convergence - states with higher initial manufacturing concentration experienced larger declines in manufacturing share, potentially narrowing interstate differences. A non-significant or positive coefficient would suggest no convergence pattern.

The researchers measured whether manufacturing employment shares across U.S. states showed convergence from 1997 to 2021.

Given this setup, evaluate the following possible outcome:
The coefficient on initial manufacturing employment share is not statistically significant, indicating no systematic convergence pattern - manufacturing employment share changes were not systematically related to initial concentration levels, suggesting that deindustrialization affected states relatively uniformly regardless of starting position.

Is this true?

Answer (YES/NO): YES